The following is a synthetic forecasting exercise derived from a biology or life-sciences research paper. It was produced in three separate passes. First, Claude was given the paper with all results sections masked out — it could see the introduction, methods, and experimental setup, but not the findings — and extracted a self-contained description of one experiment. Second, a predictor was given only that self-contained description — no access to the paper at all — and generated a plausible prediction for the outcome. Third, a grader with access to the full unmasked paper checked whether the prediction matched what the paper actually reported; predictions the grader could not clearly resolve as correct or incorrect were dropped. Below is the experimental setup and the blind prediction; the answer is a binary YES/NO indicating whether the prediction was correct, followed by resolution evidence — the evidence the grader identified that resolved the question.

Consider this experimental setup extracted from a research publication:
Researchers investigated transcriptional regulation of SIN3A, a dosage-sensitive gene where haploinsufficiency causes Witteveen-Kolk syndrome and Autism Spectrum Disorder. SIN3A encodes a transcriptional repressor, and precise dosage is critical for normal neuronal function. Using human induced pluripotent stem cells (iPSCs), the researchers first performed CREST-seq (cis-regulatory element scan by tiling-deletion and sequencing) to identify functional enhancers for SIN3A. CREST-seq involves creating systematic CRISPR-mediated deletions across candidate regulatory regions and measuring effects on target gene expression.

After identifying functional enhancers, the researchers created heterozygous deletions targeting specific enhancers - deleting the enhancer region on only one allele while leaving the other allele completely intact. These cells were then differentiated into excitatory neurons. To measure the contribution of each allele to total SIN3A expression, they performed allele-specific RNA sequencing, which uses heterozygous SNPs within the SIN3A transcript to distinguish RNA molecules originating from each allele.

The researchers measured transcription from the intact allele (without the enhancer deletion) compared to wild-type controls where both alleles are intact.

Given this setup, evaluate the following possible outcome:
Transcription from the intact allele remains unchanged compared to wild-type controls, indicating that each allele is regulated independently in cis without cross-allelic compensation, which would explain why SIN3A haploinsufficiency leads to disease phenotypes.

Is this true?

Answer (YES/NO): NO